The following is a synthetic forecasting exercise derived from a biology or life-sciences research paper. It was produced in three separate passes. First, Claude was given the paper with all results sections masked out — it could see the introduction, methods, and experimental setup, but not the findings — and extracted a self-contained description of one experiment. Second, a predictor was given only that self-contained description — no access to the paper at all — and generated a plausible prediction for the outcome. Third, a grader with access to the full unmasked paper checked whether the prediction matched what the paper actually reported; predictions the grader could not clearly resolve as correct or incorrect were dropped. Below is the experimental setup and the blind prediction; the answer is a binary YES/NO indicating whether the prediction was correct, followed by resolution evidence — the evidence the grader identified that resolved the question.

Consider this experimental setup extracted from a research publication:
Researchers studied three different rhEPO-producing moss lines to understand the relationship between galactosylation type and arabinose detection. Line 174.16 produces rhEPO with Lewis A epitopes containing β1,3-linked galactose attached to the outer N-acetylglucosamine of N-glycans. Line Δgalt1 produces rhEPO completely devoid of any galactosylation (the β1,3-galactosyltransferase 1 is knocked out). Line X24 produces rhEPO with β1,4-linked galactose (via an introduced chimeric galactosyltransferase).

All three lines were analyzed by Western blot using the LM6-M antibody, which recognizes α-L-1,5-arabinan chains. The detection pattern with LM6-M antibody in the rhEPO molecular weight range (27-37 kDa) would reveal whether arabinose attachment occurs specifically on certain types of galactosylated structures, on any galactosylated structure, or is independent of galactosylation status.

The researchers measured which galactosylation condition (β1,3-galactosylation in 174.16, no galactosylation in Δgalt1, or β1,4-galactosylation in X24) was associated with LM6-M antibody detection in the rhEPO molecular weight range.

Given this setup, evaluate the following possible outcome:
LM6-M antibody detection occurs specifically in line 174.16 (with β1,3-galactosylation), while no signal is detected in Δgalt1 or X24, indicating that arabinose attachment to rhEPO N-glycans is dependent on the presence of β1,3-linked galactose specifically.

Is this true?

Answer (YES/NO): NO